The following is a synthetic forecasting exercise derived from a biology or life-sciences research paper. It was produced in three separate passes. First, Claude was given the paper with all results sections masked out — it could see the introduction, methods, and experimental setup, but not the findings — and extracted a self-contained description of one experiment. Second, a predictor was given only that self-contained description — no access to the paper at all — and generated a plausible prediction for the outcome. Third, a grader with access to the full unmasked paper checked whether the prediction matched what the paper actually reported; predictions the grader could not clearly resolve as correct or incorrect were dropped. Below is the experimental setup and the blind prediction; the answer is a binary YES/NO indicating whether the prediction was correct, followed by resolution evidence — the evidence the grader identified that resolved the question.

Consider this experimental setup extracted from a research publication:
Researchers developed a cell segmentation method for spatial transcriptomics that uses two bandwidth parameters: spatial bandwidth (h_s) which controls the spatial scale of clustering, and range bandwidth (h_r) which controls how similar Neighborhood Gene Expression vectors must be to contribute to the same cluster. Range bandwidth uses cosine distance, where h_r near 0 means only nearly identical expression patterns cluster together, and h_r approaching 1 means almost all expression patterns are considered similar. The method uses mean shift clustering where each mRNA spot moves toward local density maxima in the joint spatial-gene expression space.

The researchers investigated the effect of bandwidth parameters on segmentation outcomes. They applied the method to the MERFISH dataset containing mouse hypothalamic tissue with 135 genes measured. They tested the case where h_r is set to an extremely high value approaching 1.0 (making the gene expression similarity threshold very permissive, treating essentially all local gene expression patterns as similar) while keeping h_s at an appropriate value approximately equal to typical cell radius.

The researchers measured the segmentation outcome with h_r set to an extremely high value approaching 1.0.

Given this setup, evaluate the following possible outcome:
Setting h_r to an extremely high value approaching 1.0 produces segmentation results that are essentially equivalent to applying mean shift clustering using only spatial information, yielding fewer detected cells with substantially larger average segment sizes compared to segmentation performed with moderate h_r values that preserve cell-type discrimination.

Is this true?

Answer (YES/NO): NO